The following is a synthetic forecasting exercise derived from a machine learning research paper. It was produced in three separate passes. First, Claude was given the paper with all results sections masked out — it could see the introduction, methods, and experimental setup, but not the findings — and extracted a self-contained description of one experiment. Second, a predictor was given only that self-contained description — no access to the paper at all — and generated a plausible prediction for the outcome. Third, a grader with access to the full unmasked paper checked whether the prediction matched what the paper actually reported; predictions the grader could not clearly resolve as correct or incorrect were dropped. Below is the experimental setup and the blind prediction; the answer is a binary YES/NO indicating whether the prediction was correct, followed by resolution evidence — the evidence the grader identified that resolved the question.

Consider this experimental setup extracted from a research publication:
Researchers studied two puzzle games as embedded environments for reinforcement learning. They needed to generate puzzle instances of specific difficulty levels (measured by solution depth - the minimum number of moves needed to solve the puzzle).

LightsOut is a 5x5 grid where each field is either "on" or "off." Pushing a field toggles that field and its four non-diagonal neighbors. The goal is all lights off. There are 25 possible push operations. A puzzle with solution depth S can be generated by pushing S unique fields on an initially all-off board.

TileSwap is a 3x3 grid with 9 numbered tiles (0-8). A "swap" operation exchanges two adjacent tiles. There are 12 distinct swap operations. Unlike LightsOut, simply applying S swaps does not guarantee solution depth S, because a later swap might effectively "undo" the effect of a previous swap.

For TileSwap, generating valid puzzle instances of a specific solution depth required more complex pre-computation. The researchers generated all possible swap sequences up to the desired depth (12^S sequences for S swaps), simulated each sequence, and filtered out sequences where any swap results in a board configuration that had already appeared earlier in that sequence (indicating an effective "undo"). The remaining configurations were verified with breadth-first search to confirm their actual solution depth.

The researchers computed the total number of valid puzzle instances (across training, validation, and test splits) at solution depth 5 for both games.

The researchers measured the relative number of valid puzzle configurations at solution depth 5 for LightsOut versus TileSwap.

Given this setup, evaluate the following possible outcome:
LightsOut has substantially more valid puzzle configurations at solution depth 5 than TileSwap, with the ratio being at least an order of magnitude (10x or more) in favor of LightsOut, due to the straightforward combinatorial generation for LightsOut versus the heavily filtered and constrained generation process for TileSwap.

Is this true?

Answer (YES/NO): NO